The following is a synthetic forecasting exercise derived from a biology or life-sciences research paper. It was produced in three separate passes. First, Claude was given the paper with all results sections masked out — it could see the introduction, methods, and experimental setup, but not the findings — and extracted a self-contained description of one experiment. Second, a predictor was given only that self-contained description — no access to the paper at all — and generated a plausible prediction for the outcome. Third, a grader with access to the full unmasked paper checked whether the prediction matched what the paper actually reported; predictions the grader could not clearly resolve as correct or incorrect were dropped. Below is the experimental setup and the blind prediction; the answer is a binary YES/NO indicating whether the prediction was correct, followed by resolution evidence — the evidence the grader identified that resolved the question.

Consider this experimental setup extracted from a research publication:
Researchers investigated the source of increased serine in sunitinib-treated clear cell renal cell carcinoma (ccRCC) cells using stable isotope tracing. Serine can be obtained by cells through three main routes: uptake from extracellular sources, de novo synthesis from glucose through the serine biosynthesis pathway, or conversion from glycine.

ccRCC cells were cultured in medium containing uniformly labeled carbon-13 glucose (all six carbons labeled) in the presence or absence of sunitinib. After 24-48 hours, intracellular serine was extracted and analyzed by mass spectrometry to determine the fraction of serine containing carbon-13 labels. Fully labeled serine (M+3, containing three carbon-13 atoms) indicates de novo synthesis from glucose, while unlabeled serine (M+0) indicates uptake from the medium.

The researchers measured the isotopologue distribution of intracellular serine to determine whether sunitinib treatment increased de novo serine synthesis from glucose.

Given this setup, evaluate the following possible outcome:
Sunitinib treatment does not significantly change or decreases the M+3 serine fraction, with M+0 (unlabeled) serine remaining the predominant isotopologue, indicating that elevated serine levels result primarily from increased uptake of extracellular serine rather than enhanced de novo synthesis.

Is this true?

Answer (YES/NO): NO